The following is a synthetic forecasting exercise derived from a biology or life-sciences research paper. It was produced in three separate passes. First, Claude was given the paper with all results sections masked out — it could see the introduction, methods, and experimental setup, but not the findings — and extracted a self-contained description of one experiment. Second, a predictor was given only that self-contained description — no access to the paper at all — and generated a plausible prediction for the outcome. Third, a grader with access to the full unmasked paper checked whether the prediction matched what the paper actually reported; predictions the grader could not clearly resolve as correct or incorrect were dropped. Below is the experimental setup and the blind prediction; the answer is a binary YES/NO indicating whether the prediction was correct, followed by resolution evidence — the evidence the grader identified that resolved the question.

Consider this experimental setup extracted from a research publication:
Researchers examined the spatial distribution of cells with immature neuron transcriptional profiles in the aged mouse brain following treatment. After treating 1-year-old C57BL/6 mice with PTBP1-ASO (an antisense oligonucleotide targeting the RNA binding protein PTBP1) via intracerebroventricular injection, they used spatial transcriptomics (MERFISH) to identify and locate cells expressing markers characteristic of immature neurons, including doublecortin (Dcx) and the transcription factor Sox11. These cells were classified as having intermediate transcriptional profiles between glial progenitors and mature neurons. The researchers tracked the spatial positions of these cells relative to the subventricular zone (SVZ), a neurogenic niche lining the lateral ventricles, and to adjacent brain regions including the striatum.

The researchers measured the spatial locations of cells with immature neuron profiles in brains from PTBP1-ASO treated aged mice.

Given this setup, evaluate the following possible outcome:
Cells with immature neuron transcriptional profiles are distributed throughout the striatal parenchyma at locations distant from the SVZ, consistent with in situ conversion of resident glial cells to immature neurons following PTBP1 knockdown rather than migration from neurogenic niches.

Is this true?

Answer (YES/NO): NO